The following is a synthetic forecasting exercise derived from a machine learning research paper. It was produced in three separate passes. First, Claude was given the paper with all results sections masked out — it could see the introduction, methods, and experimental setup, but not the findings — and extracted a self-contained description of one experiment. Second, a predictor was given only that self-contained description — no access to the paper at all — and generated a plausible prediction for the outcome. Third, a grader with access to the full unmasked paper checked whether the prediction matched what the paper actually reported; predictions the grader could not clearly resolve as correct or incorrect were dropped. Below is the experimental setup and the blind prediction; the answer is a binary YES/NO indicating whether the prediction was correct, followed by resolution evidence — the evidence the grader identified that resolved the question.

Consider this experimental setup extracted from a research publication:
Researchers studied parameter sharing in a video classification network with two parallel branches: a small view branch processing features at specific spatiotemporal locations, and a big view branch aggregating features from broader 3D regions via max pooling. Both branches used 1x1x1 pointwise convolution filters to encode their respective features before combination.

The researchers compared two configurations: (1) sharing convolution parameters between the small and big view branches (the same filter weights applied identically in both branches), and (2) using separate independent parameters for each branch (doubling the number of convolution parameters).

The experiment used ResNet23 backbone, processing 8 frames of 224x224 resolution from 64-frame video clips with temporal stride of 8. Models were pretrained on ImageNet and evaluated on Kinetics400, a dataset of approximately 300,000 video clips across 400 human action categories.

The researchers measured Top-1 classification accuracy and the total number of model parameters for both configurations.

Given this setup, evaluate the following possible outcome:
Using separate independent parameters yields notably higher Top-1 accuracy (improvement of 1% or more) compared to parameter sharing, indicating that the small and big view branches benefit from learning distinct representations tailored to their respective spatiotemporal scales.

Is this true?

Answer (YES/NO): NO